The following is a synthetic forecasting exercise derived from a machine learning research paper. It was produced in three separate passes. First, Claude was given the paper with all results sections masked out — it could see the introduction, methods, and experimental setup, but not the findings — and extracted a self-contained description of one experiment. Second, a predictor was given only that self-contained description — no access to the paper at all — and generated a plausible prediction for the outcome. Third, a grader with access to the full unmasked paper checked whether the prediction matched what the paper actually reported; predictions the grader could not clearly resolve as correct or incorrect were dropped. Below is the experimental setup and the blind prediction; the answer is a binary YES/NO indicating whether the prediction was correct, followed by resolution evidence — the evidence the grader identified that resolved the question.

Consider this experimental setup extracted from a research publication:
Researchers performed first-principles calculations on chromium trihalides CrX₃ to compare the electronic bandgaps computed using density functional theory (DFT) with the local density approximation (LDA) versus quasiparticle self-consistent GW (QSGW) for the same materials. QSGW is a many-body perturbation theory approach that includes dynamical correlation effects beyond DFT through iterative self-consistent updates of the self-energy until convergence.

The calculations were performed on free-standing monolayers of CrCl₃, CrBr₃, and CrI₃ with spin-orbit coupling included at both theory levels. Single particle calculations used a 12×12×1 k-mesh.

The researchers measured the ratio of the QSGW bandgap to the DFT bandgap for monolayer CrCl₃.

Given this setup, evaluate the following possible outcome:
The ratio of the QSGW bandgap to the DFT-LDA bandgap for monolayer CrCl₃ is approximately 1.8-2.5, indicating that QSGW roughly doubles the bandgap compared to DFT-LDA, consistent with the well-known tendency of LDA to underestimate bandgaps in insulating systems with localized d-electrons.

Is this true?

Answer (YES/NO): NO